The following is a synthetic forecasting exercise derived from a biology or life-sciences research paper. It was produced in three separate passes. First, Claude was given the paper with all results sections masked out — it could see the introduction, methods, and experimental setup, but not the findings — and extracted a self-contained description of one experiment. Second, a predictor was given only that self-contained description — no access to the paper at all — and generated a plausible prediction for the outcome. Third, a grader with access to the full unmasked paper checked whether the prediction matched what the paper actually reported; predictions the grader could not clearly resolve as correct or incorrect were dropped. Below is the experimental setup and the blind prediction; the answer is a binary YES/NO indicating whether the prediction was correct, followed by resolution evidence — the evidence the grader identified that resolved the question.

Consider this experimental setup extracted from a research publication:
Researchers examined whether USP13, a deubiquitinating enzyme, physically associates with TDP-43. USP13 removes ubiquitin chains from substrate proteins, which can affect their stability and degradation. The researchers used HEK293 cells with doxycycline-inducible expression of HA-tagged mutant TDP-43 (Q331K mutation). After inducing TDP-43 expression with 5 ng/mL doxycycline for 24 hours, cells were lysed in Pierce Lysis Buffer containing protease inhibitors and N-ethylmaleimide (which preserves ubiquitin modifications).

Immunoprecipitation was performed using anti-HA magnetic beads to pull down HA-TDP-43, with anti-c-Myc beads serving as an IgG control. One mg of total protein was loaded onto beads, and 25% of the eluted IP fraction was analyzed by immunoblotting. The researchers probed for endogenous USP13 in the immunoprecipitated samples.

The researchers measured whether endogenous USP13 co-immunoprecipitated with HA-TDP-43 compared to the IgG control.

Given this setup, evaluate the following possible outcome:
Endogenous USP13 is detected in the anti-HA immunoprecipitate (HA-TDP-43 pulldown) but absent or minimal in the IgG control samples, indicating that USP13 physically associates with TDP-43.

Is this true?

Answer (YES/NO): YES